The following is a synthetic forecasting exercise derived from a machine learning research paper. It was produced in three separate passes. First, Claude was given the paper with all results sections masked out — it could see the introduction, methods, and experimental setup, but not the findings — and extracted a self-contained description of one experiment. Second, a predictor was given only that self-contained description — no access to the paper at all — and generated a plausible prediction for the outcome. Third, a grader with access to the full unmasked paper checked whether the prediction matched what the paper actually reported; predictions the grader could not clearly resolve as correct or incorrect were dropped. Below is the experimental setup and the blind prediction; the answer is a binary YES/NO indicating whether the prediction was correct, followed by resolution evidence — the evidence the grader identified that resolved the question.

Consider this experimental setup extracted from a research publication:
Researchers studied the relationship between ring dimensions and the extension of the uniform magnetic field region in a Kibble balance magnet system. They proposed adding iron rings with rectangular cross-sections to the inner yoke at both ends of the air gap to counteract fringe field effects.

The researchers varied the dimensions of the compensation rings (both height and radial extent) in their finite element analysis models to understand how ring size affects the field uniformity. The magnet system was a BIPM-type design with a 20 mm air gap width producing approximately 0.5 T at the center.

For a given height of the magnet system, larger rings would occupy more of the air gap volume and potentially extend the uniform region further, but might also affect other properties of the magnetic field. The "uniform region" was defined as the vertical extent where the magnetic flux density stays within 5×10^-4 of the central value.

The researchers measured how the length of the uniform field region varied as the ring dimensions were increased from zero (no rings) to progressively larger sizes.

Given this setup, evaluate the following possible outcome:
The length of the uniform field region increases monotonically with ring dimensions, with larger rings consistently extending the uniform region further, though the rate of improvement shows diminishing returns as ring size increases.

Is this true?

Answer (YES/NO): NO